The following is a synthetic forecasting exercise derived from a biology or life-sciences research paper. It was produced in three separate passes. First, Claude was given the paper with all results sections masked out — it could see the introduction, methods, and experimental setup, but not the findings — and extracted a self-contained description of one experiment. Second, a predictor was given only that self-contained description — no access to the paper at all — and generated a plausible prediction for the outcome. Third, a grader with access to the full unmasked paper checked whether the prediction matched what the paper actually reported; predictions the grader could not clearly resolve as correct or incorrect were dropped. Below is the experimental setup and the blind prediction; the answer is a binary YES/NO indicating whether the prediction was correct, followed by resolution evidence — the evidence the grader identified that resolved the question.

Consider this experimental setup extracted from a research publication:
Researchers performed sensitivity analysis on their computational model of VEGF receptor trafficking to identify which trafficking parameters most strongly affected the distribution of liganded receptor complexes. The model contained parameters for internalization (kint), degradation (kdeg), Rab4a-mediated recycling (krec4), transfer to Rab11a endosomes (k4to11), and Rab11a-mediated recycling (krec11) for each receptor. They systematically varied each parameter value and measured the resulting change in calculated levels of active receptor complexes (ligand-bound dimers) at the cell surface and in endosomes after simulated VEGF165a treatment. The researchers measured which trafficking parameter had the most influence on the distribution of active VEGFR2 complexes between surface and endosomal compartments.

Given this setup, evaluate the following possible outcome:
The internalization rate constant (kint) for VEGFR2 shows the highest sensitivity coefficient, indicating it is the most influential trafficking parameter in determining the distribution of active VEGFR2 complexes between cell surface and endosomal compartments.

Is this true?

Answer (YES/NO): YES